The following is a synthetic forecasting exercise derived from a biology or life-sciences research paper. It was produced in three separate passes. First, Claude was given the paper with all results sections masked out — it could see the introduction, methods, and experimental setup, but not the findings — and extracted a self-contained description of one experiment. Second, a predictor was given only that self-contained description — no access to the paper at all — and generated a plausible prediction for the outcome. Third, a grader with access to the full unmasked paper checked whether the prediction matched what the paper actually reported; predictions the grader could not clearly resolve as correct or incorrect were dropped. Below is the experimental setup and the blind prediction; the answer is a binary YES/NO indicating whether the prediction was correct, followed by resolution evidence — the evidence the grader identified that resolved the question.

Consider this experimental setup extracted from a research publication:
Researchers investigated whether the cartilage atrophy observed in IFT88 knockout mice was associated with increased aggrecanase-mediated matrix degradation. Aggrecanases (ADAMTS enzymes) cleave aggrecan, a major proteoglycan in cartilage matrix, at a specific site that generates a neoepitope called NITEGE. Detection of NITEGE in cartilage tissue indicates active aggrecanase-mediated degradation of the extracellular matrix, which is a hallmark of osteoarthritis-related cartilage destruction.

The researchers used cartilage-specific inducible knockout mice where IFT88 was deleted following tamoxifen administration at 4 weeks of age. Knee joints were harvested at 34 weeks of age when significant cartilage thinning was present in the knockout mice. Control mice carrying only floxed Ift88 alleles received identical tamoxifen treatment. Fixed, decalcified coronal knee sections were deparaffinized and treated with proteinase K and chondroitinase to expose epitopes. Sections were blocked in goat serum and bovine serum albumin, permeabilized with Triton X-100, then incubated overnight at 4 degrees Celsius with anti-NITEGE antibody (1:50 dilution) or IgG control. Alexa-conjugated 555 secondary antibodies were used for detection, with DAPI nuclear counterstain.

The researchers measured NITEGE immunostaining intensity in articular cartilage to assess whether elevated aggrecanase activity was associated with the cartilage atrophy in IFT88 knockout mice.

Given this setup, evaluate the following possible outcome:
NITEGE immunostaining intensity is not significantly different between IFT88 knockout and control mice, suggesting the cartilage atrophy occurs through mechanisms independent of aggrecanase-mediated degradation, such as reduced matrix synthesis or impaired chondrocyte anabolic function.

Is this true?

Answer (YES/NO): YES